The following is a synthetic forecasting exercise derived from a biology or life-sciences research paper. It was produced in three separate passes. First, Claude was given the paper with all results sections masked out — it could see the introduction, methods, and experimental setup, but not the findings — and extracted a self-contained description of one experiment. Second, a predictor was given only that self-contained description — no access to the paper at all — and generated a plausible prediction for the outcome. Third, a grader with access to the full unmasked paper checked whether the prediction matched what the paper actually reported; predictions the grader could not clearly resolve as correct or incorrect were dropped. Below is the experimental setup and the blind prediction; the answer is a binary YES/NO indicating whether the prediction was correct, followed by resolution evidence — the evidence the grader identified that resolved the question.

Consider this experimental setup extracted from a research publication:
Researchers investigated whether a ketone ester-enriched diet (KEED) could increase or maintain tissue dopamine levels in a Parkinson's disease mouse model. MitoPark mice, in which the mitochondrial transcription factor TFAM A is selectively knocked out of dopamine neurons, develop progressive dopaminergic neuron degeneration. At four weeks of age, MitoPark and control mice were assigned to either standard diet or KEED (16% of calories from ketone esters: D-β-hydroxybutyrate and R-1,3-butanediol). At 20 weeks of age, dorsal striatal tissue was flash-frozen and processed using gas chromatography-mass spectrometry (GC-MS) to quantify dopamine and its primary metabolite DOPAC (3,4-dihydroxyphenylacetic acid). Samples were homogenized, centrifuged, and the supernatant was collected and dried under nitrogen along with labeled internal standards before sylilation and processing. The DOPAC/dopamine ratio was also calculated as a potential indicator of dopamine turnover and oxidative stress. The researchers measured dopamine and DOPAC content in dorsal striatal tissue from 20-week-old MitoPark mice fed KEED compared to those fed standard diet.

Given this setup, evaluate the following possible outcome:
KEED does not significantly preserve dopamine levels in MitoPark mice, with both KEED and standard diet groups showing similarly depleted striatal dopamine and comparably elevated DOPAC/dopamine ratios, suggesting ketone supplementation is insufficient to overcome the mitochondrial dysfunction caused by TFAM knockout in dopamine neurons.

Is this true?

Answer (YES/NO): NO